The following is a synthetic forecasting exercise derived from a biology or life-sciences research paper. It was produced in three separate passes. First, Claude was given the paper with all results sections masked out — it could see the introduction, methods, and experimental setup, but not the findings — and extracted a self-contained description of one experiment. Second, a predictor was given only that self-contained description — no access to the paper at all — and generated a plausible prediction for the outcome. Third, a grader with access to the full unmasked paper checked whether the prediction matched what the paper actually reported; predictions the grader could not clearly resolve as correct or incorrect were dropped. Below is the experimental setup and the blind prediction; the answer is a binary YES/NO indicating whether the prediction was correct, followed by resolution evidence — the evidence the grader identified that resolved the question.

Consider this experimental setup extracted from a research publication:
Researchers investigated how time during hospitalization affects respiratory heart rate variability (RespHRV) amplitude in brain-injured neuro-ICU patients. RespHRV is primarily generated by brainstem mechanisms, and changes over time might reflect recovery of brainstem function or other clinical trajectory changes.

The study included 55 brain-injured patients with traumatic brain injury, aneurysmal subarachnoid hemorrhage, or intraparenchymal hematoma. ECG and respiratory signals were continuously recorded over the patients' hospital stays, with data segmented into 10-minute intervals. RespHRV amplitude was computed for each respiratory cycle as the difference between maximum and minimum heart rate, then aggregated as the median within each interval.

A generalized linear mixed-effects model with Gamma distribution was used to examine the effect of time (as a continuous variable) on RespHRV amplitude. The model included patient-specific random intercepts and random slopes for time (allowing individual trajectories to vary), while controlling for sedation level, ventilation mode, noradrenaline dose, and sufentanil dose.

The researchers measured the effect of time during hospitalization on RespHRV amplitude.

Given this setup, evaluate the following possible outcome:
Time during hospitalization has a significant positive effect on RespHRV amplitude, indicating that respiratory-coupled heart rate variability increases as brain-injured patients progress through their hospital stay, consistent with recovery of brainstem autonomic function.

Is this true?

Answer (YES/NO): NO